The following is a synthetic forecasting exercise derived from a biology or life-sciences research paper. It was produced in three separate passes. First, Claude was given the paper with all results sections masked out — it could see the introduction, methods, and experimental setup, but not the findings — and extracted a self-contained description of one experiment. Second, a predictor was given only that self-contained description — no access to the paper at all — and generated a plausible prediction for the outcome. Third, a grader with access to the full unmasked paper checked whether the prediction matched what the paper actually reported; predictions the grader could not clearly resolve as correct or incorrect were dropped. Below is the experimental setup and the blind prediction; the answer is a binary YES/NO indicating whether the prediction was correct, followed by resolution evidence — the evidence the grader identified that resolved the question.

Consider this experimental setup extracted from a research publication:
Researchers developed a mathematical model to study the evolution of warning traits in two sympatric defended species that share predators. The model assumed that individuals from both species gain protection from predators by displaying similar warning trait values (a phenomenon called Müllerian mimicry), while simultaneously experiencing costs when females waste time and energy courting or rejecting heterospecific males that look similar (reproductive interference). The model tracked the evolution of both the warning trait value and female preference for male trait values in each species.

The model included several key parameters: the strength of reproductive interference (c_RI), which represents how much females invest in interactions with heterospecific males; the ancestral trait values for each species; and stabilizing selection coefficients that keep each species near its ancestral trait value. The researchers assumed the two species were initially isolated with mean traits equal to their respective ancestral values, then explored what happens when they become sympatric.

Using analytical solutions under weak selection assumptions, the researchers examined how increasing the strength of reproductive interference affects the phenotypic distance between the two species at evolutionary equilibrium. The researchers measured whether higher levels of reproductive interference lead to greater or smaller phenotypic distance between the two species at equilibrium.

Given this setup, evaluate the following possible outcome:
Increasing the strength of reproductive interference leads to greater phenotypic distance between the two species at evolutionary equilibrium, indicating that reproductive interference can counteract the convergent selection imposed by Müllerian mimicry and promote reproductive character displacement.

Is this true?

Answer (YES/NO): YES